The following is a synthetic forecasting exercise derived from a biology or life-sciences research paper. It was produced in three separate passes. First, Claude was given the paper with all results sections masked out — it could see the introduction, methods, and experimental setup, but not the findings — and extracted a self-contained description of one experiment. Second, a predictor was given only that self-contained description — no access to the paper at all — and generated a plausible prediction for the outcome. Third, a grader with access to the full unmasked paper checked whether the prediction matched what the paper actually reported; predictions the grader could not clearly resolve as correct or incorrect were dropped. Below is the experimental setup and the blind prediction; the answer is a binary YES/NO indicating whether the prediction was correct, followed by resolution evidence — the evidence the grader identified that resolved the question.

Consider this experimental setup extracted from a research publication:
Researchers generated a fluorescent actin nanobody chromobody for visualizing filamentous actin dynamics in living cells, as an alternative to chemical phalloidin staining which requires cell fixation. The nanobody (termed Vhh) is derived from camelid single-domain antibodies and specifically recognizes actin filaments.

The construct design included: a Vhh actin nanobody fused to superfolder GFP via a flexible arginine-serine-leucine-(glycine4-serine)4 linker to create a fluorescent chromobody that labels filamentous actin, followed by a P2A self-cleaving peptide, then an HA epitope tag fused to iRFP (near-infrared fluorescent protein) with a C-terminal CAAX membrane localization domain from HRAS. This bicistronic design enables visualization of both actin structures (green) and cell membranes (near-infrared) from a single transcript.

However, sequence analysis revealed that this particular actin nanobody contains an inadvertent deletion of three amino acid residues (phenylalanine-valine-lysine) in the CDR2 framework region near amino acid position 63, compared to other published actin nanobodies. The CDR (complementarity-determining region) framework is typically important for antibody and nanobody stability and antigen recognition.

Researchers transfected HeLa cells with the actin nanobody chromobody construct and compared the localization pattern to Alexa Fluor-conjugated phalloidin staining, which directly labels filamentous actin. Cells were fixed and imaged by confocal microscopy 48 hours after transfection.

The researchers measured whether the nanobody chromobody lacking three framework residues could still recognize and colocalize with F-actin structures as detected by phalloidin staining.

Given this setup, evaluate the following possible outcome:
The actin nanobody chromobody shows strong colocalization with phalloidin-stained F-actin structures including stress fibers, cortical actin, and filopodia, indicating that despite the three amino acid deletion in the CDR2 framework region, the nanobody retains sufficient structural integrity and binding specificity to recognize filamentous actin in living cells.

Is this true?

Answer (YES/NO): YES